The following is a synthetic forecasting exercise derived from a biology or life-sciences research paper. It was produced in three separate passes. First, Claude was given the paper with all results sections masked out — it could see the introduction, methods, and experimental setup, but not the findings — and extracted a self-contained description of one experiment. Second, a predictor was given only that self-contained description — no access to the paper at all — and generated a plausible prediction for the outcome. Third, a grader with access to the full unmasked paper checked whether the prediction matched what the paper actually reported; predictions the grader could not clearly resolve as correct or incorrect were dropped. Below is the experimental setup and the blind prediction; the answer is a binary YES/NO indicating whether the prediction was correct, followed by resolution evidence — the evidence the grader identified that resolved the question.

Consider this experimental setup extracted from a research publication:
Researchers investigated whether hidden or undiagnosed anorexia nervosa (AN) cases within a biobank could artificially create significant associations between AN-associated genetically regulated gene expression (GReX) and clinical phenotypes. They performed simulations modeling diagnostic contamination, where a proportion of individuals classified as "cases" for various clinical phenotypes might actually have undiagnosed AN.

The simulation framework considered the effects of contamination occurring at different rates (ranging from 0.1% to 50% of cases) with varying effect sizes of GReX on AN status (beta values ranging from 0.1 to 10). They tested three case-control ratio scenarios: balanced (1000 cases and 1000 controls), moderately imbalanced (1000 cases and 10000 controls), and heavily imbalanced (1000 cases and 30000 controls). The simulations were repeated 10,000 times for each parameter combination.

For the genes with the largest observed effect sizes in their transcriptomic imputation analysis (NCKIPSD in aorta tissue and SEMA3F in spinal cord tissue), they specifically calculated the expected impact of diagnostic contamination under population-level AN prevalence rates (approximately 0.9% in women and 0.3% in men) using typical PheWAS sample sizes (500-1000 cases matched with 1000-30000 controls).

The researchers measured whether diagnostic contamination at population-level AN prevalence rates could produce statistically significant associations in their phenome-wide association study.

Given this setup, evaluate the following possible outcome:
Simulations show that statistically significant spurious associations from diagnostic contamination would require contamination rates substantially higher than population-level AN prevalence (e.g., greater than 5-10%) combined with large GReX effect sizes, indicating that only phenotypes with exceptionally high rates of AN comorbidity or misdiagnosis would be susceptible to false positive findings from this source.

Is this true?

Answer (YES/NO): YES